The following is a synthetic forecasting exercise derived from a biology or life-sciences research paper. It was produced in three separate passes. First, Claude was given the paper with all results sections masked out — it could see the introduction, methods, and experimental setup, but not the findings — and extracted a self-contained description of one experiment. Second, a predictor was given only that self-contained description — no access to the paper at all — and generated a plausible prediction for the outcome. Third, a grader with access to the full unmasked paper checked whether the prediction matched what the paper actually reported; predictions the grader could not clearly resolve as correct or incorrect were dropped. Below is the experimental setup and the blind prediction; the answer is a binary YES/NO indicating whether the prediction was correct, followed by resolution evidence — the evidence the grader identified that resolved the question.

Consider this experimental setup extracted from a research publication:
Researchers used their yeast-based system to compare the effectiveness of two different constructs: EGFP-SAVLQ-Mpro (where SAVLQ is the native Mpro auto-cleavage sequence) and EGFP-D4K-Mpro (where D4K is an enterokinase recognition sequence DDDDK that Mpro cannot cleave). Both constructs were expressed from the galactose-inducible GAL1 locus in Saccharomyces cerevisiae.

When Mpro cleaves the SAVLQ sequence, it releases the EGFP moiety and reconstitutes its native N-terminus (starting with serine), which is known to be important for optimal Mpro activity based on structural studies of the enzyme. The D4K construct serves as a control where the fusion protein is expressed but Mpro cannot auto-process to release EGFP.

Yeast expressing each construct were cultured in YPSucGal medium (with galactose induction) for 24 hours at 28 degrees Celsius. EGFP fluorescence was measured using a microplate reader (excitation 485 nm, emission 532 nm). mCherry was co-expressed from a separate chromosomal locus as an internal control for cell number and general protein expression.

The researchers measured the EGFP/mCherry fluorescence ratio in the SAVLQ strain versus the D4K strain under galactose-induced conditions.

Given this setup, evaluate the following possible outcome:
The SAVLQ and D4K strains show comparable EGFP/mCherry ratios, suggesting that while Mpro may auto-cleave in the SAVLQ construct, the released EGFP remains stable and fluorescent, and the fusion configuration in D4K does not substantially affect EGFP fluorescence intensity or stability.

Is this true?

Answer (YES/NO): NO